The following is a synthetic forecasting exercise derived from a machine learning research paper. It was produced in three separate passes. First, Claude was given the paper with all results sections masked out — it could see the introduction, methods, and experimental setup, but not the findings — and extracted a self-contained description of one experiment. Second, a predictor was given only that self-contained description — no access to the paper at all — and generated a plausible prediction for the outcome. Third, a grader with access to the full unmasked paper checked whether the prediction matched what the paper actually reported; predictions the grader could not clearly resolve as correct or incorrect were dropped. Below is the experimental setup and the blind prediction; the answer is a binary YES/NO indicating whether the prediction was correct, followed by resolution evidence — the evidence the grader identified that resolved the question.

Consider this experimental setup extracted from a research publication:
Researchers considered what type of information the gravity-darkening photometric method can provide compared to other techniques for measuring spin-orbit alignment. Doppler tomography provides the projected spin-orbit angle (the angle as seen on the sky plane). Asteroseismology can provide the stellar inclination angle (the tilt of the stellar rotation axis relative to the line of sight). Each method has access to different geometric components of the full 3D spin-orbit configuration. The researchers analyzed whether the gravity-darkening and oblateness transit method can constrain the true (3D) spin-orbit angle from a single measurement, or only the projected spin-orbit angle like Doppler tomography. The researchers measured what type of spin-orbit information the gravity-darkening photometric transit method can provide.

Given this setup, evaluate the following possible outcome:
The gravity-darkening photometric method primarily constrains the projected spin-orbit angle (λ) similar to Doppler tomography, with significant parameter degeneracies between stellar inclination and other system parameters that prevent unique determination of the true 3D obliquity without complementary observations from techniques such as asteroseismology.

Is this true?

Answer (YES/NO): NO